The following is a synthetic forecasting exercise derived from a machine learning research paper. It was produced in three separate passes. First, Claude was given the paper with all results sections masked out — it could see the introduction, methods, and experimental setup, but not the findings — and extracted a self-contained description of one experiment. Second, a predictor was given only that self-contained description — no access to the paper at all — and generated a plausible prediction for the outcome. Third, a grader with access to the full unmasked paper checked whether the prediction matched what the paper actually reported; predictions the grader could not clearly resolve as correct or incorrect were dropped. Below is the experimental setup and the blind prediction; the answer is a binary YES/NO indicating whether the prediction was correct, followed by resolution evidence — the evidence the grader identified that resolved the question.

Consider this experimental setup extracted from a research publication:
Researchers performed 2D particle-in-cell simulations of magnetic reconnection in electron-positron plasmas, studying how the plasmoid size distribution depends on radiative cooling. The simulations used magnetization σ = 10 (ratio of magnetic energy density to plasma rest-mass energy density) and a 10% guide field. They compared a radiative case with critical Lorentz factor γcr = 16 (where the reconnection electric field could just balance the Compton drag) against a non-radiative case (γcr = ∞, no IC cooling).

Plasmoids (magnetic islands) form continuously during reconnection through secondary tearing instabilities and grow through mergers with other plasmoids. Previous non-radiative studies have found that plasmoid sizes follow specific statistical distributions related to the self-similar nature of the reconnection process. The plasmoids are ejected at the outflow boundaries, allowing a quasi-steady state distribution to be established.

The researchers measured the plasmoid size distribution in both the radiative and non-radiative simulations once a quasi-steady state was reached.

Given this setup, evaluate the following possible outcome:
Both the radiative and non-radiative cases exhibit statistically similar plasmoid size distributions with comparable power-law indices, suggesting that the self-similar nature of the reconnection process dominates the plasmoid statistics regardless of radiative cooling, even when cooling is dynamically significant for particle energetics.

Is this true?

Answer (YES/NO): YES